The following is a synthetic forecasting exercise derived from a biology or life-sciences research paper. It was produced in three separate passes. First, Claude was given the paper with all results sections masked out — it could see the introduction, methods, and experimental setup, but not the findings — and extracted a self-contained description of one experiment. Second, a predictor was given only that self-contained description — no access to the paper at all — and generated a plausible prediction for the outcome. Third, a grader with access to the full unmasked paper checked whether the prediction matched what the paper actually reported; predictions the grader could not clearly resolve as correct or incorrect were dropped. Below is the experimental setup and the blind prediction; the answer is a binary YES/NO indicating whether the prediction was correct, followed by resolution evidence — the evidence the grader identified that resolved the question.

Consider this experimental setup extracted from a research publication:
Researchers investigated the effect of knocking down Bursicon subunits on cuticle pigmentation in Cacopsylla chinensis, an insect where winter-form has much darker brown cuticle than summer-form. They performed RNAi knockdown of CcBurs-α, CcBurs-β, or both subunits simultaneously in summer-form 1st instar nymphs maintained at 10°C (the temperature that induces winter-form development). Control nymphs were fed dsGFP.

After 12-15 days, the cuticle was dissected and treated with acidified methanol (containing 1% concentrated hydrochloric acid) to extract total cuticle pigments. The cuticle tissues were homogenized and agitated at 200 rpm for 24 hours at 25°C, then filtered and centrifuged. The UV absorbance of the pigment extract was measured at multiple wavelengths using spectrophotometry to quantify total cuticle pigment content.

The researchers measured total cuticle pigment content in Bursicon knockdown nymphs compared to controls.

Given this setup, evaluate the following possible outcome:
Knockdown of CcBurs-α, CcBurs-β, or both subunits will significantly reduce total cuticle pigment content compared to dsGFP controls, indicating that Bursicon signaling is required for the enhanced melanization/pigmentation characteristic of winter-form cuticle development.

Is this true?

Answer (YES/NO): YES